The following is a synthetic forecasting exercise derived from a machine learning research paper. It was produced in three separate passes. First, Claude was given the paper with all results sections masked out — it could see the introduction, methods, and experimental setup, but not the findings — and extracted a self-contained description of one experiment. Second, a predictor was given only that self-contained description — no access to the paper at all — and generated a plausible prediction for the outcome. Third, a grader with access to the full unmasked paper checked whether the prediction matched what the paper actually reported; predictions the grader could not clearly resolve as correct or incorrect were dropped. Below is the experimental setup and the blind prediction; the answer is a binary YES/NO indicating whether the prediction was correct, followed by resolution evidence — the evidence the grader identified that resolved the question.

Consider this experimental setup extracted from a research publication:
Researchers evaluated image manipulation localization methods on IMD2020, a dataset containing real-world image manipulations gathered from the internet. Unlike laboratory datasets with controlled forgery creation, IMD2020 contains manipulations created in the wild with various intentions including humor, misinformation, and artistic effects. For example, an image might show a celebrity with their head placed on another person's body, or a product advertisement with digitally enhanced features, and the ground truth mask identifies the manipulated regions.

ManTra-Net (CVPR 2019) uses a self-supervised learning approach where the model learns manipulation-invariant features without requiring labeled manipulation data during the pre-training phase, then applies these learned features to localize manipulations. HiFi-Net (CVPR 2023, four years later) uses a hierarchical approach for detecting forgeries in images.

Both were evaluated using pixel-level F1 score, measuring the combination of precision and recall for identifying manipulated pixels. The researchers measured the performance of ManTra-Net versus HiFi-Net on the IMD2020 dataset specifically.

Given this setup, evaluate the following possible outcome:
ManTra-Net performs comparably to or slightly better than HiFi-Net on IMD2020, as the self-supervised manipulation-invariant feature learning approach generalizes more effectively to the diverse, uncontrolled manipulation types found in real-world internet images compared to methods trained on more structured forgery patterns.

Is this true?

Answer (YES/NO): YES